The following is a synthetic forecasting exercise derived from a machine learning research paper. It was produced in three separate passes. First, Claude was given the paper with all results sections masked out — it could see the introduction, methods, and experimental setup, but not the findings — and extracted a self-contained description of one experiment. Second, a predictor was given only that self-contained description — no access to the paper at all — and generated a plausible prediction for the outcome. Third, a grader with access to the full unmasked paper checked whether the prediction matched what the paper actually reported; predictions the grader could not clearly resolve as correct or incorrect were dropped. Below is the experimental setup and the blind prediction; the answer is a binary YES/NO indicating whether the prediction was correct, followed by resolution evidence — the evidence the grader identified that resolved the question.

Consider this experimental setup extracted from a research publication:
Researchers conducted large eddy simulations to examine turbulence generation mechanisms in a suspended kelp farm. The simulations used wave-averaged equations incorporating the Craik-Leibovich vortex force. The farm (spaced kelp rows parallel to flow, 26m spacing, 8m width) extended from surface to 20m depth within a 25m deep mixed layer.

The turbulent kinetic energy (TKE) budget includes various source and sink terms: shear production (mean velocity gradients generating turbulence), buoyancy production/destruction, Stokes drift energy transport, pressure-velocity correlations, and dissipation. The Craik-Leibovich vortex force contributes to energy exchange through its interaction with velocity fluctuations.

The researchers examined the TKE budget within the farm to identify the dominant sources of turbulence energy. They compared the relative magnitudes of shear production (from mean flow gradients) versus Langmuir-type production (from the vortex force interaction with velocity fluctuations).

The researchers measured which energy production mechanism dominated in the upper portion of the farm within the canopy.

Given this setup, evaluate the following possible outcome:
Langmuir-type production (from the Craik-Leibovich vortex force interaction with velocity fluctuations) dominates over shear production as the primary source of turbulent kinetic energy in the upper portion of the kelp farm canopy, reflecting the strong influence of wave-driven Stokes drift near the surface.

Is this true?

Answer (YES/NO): YES